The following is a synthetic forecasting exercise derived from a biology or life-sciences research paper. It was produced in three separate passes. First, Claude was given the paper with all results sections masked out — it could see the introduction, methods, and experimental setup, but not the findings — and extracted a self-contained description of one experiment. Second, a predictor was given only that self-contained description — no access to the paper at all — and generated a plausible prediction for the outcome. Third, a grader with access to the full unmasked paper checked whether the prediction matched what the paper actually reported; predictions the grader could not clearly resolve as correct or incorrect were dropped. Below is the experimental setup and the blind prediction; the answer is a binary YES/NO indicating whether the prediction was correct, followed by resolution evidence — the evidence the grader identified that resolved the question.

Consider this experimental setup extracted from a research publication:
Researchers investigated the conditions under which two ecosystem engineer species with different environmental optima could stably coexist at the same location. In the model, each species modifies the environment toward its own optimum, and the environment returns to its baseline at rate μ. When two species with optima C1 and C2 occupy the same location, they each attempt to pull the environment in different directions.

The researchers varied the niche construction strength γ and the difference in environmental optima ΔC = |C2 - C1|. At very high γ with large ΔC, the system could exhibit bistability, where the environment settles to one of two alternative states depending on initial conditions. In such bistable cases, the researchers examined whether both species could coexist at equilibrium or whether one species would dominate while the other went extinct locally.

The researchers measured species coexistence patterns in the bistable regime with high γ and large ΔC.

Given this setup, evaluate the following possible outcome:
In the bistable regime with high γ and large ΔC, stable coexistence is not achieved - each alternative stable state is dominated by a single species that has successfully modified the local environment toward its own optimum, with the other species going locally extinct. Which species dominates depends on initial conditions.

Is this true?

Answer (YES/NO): NO